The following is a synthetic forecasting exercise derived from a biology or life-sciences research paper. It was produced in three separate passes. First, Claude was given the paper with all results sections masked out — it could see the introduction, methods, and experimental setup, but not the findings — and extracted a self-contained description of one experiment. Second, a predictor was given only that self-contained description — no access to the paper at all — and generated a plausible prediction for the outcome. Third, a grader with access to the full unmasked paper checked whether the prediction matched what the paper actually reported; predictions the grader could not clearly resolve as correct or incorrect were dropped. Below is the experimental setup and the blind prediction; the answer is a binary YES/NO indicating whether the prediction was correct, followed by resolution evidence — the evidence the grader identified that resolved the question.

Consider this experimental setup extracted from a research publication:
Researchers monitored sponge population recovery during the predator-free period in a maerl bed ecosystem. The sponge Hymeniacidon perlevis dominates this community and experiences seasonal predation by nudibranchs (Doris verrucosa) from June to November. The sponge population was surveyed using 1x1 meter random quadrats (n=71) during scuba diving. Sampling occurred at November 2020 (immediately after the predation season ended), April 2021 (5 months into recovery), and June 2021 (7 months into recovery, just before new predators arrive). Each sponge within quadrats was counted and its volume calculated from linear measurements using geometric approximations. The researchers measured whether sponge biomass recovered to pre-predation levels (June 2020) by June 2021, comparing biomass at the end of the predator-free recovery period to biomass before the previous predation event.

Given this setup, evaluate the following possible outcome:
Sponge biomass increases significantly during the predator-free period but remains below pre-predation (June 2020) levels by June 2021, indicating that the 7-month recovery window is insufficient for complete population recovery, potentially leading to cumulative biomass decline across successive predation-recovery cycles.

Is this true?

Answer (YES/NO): YES